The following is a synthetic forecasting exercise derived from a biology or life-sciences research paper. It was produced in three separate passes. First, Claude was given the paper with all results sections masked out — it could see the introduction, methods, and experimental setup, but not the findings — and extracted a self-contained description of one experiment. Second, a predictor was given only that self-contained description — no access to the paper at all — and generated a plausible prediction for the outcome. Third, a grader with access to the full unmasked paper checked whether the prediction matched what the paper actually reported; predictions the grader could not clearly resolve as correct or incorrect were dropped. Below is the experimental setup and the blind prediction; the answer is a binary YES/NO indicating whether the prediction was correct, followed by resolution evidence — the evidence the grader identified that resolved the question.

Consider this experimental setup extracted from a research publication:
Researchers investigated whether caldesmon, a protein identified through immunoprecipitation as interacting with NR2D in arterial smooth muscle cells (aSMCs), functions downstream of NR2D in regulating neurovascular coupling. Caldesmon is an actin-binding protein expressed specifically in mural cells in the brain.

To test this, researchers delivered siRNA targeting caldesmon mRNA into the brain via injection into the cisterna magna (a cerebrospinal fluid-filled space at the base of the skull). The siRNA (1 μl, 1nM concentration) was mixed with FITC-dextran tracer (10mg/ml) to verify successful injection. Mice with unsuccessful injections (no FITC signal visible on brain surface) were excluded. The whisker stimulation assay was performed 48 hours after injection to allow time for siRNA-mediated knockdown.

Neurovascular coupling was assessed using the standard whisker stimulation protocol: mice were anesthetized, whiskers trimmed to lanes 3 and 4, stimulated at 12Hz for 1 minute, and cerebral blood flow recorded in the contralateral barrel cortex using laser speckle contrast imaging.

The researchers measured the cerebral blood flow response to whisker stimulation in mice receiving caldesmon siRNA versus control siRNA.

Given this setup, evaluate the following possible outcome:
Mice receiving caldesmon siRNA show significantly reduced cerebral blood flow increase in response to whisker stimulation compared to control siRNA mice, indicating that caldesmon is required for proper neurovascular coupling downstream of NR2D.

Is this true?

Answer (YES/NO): YES